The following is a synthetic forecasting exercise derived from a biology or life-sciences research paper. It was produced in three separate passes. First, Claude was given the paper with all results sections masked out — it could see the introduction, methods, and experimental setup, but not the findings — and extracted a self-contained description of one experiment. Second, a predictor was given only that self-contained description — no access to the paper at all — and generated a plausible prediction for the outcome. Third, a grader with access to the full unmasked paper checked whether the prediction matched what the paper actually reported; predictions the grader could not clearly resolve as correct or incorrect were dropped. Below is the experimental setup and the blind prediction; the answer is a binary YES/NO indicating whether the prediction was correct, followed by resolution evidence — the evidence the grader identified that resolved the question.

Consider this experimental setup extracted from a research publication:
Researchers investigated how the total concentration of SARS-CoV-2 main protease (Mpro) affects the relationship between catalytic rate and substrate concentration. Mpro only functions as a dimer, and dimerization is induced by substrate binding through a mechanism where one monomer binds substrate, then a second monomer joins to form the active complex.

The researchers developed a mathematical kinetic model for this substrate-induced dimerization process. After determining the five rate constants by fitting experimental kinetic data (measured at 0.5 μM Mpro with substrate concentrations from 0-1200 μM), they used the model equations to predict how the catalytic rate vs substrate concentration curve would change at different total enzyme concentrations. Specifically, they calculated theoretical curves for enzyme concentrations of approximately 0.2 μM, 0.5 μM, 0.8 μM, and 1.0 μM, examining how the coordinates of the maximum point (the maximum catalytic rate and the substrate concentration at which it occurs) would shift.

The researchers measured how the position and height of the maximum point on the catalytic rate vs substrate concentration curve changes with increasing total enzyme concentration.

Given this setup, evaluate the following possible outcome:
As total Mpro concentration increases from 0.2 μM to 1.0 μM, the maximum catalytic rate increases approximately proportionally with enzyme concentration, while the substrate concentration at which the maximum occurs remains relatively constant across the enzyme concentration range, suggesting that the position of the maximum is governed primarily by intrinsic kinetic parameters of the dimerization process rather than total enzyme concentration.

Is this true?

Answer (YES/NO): NO